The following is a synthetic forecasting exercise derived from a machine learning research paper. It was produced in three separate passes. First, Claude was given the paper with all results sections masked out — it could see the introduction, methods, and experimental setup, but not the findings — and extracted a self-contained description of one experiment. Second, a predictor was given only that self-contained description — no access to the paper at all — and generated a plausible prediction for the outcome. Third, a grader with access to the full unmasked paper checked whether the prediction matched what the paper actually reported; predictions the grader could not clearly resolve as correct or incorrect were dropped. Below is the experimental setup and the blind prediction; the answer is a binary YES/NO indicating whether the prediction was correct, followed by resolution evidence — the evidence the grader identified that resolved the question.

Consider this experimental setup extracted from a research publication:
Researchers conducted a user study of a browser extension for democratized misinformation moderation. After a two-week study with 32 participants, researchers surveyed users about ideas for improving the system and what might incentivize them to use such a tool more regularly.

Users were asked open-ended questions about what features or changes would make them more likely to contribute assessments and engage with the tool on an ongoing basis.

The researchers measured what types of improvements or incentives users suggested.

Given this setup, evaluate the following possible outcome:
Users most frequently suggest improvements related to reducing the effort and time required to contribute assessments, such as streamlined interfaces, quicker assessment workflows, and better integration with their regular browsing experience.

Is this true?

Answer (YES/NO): NO